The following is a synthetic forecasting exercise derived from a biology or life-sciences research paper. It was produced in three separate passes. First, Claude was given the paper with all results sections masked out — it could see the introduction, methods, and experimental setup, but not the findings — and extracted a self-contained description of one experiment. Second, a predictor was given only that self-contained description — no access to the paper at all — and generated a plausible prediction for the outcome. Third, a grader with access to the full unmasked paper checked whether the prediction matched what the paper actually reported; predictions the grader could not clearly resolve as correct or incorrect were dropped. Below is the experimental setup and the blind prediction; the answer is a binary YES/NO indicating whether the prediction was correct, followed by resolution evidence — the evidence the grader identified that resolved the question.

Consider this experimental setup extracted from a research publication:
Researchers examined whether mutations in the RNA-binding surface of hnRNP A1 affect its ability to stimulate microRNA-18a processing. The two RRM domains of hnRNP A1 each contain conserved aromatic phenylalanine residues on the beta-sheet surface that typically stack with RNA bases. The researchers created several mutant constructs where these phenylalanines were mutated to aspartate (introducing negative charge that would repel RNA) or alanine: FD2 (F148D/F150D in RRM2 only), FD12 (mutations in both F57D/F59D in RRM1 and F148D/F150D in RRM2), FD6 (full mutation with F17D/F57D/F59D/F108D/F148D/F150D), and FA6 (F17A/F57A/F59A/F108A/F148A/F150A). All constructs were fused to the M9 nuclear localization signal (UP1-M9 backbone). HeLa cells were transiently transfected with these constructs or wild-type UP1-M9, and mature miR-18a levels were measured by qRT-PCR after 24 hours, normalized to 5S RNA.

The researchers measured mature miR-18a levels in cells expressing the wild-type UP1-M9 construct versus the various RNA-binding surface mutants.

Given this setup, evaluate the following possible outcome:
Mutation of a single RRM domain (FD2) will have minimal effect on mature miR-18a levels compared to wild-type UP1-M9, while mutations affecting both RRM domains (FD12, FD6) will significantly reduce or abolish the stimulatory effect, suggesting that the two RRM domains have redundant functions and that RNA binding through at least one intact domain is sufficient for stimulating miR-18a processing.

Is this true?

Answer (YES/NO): NO